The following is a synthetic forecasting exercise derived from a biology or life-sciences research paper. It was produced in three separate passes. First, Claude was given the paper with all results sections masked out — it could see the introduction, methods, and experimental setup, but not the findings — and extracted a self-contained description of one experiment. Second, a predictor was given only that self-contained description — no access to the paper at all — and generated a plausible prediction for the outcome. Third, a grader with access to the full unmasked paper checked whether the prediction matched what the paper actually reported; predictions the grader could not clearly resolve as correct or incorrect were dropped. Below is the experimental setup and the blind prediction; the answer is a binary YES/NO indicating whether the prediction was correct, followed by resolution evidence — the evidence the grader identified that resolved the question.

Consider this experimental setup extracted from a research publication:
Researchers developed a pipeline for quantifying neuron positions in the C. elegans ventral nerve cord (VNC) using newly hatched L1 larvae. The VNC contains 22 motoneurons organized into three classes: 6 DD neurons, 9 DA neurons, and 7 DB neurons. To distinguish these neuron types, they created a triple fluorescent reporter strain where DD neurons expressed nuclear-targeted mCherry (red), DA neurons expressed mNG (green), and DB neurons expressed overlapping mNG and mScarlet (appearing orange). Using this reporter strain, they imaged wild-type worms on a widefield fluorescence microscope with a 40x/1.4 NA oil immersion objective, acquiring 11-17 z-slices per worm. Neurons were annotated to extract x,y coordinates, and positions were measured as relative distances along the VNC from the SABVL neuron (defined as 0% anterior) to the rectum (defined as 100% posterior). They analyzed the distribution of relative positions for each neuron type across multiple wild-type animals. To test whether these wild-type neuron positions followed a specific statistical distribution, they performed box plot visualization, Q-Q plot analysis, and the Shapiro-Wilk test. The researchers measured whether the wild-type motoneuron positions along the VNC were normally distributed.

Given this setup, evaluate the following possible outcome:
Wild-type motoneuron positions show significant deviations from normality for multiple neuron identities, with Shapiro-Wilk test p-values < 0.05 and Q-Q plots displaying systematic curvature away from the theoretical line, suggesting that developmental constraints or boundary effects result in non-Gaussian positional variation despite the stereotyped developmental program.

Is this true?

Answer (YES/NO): NO